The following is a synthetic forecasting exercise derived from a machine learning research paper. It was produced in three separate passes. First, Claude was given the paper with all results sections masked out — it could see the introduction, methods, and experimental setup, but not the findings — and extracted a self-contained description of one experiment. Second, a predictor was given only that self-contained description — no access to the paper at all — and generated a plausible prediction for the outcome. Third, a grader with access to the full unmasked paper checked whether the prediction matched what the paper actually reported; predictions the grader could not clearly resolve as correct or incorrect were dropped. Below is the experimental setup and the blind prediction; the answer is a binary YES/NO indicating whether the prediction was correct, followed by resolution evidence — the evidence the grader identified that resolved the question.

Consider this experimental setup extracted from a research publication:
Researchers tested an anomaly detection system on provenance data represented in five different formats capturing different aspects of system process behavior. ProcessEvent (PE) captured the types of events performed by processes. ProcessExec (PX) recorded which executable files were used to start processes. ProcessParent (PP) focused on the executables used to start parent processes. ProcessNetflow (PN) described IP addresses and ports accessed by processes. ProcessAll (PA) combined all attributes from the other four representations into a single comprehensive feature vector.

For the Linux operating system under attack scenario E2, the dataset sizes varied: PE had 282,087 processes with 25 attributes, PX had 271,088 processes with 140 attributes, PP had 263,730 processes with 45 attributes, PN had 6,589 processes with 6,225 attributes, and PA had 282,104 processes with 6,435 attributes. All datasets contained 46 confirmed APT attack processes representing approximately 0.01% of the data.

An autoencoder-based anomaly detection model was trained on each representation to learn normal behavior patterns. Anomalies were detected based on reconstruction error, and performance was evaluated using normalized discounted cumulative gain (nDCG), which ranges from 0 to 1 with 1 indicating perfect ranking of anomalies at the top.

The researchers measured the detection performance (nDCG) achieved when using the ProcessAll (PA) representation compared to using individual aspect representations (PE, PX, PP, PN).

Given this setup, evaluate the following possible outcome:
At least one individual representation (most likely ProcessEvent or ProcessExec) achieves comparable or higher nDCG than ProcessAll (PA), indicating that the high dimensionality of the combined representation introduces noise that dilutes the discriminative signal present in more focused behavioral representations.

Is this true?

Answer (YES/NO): NO